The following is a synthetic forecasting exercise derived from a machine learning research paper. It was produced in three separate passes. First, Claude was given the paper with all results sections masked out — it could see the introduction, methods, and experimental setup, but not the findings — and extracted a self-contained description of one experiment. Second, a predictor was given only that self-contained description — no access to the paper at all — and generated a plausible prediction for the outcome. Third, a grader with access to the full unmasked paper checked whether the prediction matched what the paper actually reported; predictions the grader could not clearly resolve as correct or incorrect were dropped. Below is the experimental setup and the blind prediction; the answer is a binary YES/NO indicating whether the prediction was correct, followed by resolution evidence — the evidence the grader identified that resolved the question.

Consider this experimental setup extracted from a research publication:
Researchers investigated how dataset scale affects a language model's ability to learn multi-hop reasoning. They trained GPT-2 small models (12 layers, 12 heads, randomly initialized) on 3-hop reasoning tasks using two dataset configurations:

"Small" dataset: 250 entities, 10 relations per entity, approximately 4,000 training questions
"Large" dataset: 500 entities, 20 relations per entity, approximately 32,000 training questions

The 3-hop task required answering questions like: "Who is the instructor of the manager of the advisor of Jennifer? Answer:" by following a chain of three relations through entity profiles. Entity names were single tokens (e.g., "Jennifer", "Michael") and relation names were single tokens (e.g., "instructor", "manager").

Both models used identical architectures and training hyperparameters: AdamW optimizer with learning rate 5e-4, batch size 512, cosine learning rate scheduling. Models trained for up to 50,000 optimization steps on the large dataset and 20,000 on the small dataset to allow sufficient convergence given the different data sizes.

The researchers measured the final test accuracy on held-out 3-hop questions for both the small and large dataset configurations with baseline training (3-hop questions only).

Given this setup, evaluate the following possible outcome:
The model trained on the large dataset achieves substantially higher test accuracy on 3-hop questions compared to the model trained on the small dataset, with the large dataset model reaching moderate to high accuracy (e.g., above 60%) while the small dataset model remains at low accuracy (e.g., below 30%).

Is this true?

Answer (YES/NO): NO